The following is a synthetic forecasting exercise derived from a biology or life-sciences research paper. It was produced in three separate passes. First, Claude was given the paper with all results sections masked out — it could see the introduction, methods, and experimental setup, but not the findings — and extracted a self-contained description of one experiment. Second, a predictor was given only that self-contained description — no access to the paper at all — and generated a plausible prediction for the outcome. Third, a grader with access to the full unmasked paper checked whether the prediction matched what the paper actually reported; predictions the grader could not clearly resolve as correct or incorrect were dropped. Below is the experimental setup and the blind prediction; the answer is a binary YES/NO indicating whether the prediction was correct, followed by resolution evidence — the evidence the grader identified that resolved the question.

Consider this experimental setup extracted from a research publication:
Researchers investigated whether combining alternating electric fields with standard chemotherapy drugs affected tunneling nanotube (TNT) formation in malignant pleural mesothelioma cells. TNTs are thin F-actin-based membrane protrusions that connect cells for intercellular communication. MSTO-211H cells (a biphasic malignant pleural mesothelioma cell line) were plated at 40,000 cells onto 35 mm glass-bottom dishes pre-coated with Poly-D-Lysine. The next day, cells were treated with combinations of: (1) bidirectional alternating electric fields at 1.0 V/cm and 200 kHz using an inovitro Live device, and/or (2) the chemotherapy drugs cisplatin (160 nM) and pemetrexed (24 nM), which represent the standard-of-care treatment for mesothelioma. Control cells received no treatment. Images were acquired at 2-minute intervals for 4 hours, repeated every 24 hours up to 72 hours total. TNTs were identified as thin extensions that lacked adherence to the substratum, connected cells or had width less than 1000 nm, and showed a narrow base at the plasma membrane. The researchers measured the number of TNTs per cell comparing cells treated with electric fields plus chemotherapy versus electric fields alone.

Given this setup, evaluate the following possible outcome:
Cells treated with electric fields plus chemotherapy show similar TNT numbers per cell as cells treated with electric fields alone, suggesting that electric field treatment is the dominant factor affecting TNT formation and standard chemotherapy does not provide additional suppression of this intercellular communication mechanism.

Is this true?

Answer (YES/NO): NO